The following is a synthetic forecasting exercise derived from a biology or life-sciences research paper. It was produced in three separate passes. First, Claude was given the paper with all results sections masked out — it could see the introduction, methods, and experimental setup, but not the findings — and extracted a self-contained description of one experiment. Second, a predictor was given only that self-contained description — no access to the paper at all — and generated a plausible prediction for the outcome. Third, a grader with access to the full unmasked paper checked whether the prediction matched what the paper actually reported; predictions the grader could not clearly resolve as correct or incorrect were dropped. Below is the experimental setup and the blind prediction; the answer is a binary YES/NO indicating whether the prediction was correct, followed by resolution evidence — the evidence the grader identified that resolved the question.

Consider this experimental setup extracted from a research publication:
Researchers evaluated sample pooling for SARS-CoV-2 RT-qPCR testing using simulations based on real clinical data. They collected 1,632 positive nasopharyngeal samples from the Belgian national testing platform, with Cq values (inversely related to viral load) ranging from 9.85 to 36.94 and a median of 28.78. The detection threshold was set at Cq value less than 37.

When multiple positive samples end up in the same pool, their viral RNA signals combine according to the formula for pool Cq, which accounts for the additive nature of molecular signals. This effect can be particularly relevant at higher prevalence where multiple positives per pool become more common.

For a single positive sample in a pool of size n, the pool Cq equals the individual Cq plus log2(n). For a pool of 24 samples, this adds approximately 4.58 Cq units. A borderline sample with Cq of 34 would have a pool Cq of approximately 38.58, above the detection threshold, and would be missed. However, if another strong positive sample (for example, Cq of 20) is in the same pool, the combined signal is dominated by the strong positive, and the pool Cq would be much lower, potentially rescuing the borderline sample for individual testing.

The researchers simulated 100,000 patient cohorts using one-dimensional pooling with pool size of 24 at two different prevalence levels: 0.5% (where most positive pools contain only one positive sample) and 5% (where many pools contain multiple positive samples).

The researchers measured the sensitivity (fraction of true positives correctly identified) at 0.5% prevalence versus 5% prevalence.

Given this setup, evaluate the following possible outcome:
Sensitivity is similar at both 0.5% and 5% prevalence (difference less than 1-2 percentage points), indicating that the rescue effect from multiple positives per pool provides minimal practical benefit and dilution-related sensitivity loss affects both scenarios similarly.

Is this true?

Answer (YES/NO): NO